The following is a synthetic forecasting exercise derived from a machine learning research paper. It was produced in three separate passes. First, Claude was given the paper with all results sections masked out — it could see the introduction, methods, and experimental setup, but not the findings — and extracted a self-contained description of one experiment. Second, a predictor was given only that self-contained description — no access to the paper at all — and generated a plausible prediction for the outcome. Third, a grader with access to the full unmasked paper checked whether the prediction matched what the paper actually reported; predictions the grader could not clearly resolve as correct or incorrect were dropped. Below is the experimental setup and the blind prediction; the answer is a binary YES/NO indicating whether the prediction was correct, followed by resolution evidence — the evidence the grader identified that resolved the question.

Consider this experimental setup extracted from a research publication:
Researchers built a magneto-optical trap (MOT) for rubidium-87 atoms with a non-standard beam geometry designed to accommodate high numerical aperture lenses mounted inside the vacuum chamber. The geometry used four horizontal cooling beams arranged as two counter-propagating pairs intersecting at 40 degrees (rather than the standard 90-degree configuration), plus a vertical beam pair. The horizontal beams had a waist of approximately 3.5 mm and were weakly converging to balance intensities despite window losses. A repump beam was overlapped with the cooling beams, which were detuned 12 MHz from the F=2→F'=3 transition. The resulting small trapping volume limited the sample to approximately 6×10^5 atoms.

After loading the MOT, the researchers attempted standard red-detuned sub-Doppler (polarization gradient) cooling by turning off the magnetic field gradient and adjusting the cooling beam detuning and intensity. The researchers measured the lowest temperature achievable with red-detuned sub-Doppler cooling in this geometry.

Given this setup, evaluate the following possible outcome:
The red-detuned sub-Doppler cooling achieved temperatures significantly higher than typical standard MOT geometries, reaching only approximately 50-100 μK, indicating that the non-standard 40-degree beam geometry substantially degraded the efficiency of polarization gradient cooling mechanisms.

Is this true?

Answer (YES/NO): NO